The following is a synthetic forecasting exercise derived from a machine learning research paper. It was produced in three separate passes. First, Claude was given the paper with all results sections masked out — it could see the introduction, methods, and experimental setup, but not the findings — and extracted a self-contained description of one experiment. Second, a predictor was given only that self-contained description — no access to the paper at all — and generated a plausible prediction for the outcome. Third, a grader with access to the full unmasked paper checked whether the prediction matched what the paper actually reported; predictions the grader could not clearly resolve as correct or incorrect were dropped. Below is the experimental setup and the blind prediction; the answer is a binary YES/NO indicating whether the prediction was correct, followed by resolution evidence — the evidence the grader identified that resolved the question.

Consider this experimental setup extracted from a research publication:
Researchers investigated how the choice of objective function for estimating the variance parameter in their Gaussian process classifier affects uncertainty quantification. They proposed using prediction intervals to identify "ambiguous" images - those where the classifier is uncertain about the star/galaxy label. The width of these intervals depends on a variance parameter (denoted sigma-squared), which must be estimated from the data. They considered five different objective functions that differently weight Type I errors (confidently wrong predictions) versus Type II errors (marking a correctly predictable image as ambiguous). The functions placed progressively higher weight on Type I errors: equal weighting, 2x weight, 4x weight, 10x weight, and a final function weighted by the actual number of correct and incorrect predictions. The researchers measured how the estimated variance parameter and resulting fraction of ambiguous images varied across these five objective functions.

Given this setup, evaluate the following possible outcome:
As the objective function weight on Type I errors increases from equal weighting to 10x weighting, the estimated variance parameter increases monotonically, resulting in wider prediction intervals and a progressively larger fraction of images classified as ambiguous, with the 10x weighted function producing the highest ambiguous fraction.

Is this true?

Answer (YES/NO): NO